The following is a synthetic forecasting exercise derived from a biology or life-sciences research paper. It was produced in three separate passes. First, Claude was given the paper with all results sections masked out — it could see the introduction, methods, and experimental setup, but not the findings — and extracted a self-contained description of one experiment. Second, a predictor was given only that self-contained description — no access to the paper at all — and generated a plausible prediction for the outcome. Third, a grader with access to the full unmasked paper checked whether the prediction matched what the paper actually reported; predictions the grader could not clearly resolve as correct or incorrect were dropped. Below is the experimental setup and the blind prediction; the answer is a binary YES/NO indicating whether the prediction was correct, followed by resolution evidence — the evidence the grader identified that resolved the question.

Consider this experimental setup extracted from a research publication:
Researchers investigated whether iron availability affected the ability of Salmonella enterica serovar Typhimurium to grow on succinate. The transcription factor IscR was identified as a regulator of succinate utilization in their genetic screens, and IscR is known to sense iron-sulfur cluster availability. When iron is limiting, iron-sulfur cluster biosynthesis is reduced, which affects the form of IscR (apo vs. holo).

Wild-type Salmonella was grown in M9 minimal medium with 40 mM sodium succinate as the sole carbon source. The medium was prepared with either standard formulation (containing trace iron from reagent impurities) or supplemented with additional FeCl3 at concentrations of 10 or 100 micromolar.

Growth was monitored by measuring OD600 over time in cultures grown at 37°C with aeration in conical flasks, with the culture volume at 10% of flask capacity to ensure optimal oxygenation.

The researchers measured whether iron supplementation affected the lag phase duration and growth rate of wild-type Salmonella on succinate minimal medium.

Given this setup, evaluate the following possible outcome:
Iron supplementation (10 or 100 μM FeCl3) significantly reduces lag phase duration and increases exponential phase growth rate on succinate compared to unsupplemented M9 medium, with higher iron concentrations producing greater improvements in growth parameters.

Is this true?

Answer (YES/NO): NO